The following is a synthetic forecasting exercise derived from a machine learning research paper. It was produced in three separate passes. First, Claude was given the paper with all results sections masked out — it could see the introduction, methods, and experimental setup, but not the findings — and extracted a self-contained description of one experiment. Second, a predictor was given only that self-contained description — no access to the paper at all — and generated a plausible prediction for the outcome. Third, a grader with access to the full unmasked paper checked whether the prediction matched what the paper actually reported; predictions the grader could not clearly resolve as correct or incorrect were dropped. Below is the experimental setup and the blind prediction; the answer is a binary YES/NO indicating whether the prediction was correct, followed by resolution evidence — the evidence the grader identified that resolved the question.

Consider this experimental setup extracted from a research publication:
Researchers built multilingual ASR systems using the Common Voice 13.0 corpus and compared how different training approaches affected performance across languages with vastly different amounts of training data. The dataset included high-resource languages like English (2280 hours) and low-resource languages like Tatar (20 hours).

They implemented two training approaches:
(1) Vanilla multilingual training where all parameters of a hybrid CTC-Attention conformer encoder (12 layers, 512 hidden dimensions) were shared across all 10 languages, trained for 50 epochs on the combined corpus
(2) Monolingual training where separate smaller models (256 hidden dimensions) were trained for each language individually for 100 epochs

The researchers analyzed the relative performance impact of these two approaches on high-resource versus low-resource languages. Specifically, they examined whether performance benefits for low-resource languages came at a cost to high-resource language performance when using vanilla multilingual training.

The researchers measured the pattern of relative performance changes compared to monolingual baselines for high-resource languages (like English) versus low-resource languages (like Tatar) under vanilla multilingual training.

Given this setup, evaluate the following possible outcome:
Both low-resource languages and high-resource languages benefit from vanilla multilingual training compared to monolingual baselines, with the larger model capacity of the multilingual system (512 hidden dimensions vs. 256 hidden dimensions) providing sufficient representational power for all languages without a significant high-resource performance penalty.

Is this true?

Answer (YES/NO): NO